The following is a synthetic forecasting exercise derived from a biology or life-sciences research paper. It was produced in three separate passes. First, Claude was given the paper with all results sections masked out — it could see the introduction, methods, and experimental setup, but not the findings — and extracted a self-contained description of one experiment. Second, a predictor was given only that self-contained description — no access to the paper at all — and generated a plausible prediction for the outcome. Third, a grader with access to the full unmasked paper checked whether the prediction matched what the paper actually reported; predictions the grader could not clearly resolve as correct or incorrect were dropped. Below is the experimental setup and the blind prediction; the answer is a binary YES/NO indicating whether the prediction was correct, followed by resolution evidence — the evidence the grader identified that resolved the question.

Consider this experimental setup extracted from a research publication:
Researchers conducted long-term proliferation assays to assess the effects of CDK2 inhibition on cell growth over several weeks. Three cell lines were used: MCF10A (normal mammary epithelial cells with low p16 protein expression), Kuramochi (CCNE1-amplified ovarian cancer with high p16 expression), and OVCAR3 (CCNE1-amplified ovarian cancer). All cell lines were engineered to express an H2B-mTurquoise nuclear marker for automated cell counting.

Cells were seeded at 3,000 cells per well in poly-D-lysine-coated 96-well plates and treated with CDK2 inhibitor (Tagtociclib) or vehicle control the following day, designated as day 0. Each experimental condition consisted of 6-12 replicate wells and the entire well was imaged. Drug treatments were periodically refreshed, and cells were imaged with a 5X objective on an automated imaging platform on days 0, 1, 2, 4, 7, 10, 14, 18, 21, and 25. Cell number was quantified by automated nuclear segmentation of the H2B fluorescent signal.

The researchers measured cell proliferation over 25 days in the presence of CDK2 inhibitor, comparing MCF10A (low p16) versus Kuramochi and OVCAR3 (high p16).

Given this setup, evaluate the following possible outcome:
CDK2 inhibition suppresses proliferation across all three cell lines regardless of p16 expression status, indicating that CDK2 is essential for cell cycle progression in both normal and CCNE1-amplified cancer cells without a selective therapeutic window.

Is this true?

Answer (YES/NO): NO